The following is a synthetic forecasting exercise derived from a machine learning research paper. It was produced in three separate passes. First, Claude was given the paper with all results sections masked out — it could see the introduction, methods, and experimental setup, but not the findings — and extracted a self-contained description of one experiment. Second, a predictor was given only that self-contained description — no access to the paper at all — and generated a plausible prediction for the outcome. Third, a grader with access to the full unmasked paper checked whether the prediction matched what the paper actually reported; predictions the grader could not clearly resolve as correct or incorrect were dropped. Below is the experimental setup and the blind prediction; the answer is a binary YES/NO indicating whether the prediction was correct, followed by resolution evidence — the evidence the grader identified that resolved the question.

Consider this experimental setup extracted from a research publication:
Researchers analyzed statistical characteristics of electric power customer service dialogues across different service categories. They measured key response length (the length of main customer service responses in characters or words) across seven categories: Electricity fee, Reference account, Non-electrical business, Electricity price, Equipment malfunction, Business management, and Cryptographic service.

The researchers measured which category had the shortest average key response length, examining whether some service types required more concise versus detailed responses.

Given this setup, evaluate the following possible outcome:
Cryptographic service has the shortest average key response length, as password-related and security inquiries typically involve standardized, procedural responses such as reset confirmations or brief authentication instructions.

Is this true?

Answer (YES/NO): YES